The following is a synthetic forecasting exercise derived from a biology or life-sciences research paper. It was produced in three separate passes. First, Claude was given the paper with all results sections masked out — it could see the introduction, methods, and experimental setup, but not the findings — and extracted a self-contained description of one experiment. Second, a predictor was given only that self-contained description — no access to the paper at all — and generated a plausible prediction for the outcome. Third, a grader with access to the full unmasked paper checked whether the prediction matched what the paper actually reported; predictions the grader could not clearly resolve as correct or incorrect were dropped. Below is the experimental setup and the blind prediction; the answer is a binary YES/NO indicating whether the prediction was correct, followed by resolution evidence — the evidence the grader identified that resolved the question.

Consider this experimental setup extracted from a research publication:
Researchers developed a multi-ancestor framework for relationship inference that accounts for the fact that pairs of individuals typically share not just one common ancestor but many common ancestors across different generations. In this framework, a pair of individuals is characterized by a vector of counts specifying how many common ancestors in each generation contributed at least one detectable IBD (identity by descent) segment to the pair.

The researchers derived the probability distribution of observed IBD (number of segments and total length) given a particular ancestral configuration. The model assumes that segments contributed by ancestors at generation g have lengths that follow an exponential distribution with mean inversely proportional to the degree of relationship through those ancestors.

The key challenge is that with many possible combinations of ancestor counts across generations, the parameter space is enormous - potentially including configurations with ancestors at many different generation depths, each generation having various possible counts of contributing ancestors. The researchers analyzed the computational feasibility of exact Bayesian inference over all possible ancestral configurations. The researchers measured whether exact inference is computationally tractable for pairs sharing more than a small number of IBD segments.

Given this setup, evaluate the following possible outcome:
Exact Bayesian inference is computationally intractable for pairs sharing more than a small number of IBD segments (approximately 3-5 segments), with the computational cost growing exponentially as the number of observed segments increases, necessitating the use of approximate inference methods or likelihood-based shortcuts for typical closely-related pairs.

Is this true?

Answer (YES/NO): YES